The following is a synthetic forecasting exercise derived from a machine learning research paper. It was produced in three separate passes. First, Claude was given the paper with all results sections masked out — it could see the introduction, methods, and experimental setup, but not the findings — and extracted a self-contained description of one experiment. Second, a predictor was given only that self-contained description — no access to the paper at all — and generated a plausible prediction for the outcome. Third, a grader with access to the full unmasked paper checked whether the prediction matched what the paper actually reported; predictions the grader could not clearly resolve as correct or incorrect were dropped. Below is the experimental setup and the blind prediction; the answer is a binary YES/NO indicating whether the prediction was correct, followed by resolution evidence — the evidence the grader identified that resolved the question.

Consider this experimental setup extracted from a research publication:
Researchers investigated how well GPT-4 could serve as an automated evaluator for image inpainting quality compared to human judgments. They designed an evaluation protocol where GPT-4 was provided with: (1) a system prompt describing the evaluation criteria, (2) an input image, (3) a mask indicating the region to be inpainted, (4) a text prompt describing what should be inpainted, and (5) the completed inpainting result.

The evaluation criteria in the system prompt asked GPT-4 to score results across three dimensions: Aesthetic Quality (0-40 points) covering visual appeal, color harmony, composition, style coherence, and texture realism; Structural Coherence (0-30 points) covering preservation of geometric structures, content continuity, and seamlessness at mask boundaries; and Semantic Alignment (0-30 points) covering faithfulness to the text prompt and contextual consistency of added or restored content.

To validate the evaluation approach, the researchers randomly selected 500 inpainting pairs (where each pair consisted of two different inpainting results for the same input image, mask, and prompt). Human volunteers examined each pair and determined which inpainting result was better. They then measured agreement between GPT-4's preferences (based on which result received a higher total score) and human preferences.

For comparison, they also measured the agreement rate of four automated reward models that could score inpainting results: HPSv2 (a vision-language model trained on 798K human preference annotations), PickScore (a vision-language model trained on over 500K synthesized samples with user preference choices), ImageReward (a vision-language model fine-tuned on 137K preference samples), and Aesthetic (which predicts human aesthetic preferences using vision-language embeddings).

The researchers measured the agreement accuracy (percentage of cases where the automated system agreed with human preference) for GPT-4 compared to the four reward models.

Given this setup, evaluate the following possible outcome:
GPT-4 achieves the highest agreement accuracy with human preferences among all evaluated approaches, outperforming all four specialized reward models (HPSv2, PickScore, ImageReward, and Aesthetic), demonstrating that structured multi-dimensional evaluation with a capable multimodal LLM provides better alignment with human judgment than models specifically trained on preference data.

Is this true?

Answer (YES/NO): YES